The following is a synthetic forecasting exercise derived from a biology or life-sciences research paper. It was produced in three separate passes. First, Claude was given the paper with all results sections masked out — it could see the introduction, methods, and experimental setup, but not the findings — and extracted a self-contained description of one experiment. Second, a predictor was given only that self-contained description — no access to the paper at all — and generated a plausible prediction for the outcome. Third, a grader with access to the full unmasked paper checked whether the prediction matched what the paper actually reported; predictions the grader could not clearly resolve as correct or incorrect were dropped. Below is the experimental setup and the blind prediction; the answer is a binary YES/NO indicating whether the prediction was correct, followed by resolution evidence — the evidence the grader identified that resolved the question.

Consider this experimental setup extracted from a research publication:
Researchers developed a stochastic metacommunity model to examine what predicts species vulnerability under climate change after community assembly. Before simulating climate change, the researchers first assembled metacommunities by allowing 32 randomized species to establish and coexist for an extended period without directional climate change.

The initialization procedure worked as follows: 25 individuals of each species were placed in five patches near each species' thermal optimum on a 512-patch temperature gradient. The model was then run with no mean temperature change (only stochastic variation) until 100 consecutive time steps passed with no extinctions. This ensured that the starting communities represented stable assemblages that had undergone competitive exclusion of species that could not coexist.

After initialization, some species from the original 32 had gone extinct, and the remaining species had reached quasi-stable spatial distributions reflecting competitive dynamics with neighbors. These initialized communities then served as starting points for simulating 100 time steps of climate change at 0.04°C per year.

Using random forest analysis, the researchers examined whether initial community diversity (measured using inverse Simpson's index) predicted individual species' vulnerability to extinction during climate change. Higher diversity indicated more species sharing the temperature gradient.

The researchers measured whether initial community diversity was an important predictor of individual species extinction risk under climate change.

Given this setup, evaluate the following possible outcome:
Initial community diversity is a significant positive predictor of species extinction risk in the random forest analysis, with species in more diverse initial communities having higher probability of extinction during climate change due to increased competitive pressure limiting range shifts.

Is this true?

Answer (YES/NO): NO